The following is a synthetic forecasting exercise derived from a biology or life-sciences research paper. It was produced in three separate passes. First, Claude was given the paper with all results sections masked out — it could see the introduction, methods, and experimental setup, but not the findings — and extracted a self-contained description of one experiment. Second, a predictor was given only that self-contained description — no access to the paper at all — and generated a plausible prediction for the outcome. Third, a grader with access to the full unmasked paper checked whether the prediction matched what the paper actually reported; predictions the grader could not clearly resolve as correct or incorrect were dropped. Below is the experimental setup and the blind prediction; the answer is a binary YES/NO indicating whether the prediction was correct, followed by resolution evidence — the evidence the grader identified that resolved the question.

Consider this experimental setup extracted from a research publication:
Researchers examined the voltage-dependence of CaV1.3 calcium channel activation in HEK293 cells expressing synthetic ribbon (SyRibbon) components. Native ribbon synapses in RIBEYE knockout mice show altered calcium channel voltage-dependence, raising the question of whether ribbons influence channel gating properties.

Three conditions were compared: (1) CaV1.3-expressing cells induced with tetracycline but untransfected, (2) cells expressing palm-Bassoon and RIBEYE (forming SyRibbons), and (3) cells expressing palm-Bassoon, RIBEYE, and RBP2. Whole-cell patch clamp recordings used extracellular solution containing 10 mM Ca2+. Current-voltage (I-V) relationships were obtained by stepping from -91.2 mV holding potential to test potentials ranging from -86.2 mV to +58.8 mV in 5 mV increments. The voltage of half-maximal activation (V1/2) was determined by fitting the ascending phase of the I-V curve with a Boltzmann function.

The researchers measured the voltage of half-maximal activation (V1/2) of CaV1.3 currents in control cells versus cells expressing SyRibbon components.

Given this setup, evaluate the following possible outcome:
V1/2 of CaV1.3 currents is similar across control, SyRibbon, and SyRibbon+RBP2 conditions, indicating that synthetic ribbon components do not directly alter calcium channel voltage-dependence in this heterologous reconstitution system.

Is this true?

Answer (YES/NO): YES